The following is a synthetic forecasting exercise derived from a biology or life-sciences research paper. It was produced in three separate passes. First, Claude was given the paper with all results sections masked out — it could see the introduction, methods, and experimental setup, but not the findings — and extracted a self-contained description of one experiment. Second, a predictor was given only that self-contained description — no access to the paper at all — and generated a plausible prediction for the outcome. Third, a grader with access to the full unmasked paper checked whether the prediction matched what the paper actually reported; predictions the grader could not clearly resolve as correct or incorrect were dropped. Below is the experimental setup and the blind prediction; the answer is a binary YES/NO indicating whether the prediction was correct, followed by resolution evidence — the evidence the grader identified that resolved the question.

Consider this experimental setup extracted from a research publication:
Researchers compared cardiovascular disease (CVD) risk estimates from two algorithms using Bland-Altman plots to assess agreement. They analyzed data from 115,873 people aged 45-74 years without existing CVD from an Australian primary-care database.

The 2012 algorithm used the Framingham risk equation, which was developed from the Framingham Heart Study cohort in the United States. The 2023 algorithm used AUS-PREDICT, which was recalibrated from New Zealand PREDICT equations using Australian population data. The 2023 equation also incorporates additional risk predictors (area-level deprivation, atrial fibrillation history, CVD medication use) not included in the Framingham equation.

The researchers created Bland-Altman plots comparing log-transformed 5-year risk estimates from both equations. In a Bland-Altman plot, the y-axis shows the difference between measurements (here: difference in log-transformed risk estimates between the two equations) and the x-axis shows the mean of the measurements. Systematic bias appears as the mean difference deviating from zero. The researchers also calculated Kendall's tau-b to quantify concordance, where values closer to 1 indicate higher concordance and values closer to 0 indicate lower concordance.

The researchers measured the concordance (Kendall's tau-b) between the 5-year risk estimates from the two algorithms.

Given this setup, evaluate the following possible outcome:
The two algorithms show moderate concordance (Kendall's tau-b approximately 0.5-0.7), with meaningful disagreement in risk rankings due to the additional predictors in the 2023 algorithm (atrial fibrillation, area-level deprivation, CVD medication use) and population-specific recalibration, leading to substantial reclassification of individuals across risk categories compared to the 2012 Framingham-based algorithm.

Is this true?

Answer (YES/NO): NO